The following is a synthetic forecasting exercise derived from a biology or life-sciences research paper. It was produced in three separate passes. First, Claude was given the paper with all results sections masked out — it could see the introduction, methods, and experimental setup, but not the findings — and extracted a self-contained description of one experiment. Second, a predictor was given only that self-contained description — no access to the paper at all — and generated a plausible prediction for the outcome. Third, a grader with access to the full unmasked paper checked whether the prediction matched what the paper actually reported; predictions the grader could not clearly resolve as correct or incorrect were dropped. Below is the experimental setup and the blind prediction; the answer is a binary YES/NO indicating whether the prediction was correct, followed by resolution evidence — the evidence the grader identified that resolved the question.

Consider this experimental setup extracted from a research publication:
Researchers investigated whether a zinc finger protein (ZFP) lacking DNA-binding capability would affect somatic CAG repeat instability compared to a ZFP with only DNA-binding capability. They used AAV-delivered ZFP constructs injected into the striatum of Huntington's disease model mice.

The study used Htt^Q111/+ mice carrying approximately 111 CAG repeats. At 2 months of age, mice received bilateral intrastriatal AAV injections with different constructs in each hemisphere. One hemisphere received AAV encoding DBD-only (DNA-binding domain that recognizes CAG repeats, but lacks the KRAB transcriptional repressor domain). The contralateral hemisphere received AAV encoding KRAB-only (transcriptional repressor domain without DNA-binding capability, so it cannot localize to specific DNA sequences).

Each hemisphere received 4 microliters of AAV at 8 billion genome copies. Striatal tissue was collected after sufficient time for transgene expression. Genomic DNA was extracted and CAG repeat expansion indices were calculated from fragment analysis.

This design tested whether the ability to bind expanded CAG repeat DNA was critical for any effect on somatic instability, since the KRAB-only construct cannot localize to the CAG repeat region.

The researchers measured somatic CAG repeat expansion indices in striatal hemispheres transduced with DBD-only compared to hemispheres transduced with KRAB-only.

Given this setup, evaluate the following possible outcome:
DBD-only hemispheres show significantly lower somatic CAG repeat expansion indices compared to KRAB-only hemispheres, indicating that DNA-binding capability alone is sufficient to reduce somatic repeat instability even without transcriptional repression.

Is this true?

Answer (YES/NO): YES